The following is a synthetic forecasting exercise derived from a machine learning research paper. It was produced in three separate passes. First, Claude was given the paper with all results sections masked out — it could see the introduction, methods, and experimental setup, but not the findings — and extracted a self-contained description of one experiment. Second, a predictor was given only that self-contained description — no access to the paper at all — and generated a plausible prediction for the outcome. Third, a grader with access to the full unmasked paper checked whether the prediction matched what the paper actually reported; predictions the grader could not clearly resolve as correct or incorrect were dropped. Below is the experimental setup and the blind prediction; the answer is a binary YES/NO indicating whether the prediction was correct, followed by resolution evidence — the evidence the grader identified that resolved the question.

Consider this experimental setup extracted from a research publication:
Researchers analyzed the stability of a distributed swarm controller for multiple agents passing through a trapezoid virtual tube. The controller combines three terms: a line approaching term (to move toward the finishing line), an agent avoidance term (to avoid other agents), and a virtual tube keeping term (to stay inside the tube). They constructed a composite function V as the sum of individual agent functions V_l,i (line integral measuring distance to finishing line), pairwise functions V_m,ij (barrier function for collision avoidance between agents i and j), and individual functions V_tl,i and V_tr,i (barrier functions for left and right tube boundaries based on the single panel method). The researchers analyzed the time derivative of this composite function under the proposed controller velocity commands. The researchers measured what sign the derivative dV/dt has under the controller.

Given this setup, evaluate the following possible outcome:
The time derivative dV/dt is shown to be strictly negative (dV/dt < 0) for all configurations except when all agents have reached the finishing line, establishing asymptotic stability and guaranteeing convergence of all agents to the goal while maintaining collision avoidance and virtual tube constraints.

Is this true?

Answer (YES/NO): NO